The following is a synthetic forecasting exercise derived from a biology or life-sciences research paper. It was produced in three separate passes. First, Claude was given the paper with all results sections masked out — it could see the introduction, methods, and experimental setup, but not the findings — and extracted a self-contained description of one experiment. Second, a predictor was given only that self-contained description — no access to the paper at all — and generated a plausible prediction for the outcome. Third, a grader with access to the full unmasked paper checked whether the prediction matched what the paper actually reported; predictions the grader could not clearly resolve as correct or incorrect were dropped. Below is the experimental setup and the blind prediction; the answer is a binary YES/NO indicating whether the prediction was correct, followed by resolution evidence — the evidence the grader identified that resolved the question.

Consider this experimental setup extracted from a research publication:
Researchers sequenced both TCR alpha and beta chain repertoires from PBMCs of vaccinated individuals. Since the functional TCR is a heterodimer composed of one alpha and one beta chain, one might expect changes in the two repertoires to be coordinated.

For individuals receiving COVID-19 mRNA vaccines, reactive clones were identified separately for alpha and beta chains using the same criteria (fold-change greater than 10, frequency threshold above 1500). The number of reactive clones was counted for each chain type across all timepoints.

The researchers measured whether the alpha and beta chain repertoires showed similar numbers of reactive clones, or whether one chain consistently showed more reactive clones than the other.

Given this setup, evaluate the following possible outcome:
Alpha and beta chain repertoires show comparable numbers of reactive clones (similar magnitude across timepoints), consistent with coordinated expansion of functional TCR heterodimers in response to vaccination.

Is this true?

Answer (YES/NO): NO